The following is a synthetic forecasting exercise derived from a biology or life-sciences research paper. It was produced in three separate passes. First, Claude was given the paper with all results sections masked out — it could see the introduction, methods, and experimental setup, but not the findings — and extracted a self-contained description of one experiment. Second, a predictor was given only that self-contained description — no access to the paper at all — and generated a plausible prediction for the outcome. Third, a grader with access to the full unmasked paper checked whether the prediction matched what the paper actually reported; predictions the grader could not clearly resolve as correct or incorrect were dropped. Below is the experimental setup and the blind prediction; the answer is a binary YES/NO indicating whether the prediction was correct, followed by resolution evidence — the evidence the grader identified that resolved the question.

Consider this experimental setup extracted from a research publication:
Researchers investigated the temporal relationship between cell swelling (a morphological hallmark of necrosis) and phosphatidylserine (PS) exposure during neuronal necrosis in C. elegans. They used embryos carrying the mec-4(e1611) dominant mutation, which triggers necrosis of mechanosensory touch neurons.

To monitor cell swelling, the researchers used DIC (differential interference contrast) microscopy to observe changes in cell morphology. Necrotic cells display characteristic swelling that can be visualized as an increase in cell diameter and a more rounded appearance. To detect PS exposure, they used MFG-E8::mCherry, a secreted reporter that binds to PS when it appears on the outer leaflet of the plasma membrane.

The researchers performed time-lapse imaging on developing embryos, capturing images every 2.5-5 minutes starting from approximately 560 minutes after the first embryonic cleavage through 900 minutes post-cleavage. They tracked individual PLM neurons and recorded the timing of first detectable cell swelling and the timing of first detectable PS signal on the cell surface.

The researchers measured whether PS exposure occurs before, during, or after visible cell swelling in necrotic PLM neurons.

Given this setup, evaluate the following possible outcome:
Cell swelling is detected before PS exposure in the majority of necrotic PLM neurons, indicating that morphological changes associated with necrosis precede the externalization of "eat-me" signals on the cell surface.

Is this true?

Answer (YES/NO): YES